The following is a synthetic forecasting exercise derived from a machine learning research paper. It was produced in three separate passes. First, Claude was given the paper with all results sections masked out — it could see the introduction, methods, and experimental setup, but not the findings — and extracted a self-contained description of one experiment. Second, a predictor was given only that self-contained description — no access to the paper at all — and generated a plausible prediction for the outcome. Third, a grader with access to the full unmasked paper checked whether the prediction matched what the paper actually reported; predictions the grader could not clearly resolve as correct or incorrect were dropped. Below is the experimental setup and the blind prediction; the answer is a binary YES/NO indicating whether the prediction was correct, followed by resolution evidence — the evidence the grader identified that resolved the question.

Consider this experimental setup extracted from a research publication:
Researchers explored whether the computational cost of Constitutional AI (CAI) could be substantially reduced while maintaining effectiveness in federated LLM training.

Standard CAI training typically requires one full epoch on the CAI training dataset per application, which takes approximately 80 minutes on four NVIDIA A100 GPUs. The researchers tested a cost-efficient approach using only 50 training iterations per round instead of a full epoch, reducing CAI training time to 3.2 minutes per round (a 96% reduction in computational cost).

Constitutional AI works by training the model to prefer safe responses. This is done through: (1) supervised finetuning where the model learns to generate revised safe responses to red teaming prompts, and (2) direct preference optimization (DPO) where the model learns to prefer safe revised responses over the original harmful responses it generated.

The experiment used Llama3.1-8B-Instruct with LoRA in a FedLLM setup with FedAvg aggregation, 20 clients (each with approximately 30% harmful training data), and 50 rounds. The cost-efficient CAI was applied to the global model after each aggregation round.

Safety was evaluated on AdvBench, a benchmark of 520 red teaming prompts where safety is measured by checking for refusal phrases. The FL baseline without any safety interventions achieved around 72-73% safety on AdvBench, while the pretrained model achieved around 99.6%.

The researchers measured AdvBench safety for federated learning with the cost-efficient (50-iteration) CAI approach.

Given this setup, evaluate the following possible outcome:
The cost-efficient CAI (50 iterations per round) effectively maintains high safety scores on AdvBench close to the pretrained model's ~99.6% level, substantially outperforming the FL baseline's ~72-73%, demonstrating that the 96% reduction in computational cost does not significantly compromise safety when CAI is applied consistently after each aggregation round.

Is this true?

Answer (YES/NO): YES